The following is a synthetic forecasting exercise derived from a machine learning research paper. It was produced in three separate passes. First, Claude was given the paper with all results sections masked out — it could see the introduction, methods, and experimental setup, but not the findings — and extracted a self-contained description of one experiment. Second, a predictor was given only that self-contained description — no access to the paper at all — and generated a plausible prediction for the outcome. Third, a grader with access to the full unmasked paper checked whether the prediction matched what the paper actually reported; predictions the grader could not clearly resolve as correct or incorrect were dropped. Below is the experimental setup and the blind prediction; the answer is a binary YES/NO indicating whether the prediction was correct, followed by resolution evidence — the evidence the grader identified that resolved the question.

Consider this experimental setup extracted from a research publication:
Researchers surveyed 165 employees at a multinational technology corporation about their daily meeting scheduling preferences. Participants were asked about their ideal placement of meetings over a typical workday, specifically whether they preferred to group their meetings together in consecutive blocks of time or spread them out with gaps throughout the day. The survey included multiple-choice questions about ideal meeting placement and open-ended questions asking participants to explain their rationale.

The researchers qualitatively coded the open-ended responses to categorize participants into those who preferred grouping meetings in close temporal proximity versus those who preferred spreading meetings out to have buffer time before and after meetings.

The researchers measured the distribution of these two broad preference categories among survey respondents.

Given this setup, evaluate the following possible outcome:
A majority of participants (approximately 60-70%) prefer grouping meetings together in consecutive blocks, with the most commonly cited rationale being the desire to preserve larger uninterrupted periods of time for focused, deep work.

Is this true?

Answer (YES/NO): NO